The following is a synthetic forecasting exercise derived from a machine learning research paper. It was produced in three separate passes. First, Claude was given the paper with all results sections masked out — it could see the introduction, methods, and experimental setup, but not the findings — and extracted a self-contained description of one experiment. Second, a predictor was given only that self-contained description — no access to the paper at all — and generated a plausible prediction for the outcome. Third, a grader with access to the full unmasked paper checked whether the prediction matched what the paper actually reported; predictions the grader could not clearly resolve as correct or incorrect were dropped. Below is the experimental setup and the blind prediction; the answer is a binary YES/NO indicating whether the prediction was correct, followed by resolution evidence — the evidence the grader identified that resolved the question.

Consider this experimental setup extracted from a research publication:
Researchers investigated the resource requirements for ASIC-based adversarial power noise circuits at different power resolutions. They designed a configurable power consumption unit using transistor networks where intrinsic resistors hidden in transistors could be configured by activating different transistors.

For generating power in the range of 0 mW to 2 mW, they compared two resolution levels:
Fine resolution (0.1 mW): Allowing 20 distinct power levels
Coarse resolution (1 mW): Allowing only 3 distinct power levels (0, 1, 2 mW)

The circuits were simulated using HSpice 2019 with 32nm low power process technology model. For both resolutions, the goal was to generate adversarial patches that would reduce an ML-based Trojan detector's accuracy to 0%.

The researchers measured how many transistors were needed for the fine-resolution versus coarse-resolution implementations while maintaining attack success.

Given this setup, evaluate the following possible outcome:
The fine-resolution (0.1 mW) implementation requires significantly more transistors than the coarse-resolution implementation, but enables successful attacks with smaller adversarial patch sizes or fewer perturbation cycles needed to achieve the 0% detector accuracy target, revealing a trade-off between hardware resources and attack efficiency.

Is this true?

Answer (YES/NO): NO